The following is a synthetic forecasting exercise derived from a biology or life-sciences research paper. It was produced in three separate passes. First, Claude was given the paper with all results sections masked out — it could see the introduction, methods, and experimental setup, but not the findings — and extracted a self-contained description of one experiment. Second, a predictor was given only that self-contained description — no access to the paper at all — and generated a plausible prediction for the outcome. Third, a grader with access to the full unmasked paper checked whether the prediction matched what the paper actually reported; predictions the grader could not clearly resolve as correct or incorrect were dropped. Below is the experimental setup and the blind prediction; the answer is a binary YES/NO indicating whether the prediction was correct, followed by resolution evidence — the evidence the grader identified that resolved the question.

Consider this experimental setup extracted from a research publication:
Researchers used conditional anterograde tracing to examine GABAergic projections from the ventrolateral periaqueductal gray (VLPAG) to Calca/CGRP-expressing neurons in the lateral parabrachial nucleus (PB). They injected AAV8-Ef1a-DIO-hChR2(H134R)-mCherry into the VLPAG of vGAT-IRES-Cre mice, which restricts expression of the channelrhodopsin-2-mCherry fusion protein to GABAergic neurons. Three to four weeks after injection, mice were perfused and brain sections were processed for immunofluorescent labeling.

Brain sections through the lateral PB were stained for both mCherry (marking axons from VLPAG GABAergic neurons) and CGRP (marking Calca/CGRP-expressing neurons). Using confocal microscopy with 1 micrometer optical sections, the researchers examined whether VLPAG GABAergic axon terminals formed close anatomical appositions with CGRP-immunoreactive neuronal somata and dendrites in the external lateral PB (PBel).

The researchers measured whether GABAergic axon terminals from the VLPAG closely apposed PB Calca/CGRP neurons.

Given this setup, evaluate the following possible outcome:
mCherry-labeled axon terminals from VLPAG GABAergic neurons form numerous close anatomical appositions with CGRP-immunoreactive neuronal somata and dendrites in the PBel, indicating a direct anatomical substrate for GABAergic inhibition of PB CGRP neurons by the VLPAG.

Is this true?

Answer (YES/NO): NO